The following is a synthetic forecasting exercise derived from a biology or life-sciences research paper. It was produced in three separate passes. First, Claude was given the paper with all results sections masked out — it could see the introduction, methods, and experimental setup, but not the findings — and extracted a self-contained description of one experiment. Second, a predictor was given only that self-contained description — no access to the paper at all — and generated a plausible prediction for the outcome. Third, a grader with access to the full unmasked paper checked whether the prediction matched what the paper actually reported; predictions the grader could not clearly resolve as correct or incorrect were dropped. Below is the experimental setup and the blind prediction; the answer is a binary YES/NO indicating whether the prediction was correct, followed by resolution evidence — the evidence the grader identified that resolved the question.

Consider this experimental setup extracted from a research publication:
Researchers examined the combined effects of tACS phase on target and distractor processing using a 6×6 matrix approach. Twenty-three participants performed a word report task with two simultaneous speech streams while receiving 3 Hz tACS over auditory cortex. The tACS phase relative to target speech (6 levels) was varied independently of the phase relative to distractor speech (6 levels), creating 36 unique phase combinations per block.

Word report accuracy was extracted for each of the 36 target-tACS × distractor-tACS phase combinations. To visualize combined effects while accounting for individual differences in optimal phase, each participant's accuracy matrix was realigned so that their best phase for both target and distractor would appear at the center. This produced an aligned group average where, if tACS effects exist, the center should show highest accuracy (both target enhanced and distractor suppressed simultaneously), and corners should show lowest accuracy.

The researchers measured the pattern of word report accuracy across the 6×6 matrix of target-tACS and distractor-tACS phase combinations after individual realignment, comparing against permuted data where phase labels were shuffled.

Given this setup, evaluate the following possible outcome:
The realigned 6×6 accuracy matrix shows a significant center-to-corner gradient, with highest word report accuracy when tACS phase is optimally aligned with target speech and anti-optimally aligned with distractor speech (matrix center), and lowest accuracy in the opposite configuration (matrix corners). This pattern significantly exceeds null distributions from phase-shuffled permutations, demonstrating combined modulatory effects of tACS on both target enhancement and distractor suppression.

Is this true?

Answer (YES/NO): NO